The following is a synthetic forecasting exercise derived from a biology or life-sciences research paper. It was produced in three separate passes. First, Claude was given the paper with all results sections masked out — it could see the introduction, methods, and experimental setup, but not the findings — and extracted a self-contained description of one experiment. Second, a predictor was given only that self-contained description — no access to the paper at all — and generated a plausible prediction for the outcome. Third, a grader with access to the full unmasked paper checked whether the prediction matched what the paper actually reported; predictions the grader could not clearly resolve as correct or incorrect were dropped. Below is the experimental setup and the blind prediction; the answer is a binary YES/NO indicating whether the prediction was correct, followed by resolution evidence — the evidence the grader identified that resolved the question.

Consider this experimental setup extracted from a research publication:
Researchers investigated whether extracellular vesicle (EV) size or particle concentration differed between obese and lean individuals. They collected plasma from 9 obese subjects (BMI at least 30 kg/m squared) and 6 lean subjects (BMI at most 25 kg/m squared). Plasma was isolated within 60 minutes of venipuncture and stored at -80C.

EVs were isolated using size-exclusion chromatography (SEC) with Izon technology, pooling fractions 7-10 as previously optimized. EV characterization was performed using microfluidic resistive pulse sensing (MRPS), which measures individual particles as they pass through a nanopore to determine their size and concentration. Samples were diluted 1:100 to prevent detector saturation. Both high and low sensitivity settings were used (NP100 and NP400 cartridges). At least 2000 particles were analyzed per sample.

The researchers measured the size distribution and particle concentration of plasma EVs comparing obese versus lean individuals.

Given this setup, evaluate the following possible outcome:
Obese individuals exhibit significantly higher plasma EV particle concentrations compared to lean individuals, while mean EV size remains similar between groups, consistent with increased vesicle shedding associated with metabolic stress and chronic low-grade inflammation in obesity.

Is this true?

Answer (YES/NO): NO